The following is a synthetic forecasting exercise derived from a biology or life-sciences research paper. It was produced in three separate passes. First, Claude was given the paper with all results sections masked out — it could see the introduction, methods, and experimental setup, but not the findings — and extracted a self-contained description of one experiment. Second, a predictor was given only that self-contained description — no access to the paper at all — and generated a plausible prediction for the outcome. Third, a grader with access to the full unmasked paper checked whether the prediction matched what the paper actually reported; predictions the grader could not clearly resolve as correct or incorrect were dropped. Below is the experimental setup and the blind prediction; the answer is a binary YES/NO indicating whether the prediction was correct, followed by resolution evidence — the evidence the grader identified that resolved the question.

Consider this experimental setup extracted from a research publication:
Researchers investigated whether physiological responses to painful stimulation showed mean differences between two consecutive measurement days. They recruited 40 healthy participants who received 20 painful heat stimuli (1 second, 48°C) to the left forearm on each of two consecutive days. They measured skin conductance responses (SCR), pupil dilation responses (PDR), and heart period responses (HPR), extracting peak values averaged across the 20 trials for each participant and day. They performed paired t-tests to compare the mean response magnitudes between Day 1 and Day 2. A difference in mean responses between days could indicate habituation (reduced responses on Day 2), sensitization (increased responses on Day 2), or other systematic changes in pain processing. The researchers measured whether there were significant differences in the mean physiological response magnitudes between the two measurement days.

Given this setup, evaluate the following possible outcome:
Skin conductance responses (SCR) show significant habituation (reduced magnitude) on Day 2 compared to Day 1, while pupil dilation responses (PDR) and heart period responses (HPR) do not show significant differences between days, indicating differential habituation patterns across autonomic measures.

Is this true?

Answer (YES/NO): NO